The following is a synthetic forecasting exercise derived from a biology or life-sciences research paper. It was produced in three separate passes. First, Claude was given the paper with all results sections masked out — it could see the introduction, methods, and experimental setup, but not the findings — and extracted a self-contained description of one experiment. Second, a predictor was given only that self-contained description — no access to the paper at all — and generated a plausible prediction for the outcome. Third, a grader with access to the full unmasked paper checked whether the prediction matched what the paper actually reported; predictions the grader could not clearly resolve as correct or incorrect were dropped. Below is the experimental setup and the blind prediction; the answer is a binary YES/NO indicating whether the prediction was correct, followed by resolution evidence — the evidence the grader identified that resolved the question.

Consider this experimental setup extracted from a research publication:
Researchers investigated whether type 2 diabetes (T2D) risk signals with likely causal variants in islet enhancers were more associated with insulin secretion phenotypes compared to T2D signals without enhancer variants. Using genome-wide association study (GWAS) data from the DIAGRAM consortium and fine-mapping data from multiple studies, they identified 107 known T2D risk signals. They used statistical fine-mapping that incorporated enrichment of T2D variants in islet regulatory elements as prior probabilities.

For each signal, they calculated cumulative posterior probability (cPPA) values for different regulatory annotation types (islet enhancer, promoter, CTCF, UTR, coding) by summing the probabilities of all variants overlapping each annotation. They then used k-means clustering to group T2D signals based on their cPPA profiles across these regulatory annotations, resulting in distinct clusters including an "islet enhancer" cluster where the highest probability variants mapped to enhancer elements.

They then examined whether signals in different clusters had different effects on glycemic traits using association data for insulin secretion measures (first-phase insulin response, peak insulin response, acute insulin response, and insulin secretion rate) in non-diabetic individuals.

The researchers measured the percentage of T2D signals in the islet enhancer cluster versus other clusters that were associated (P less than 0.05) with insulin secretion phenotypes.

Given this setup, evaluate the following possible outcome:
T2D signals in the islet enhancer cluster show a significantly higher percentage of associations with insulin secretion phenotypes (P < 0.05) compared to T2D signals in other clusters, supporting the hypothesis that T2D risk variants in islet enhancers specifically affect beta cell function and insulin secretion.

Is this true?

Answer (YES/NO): YES